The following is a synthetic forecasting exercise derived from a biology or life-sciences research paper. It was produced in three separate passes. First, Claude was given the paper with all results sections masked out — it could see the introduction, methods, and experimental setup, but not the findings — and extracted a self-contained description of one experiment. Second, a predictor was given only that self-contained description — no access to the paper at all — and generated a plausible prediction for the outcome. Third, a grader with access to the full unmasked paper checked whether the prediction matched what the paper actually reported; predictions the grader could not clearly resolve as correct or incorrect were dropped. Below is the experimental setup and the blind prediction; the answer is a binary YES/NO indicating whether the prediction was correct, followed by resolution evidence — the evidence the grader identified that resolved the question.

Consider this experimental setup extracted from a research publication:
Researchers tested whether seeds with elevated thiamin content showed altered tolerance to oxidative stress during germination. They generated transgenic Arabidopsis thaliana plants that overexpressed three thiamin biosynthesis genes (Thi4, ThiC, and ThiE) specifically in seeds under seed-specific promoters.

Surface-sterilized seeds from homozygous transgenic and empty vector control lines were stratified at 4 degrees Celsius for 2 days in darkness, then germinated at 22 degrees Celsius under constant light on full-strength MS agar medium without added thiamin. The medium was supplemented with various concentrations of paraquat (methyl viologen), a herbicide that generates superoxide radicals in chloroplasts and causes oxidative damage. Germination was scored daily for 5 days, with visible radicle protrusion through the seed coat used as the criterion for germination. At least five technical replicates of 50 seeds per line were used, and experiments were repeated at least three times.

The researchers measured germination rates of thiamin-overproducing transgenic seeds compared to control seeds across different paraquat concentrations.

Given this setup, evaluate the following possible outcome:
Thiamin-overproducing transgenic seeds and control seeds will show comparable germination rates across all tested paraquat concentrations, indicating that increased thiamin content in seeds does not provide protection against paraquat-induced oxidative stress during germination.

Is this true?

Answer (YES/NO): NO